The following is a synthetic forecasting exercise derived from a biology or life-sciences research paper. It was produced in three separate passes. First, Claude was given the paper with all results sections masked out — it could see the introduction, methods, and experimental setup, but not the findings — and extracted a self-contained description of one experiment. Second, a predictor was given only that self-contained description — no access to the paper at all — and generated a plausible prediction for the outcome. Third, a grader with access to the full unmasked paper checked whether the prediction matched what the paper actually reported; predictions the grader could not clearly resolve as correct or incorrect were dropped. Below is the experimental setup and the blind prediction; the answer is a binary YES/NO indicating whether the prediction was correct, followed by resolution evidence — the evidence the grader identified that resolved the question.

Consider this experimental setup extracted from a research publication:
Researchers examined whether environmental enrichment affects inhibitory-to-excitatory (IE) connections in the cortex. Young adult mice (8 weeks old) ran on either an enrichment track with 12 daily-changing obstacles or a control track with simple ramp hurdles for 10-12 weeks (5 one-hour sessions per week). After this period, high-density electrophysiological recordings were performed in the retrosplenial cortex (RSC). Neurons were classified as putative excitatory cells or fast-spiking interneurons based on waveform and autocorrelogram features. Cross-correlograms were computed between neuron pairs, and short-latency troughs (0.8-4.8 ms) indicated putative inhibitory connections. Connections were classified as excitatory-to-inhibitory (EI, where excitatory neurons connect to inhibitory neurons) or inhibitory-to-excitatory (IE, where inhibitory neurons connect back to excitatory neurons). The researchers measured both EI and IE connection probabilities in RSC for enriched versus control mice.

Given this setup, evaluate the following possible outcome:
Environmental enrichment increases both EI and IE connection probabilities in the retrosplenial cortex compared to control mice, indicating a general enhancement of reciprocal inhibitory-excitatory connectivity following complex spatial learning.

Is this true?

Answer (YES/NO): NO